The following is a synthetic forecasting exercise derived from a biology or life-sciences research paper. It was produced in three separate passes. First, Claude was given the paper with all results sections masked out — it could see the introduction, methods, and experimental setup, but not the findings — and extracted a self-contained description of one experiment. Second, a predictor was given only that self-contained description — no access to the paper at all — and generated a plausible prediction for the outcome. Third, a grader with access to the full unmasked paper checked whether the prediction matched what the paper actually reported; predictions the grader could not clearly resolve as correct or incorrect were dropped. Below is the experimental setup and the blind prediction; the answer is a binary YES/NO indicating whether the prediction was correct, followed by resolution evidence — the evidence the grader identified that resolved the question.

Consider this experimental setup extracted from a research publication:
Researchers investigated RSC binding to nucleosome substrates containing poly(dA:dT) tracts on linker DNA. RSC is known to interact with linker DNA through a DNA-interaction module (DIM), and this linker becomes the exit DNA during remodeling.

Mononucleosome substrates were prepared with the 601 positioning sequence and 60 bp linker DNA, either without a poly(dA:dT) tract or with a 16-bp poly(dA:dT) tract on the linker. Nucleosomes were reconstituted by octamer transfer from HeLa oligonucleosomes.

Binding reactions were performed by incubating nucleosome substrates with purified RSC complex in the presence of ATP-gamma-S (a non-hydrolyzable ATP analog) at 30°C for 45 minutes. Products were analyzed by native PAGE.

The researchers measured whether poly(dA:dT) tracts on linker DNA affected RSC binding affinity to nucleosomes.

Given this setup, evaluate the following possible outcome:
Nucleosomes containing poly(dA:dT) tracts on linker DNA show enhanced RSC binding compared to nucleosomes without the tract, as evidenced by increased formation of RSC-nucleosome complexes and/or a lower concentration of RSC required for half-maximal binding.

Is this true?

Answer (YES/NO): YES